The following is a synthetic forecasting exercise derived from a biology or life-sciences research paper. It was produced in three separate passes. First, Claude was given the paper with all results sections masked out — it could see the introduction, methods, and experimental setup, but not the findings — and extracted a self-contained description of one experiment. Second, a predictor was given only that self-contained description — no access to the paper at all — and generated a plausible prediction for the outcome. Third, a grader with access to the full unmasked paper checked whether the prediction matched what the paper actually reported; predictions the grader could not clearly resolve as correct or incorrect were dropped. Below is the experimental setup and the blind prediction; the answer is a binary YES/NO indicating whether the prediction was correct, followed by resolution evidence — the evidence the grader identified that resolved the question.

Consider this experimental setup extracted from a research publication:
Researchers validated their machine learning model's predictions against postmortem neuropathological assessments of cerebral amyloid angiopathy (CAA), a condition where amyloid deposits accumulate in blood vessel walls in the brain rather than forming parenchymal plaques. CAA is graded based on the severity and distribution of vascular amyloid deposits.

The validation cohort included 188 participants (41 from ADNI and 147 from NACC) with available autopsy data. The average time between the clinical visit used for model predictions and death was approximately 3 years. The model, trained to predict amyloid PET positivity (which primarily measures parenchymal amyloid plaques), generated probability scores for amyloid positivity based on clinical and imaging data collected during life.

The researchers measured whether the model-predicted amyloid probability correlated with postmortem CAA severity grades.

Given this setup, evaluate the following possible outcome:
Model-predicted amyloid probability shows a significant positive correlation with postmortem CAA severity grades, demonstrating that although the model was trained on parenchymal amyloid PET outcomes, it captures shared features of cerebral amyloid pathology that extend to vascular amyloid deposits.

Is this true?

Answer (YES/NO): YES